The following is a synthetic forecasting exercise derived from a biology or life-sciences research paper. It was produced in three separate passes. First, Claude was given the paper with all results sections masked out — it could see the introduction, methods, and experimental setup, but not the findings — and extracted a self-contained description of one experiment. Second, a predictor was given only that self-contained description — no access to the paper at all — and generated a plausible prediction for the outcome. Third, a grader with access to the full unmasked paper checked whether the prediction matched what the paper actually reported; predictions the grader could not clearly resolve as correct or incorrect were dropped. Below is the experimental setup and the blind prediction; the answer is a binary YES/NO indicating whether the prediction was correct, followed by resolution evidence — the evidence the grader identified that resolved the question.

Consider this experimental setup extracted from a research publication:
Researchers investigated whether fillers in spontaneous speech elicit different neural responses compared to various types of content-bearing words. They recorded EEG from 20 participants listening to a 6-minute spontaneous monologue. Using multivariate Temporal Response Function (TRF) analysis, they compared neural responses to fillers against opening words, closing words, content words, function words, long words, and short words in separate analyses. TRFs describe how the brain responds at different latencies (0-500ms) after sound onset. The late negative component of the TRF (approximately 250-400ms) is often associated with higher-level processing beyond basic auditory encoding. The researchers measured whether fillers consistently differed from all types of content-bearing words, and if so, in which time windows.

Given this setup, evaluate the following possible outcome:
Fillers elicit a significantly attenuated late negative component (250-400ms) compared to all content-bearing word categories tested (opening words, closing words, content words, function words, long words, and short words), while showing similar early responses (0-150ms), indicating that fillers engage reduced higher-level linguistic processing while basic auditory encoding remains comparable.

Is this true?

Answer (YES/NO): NO